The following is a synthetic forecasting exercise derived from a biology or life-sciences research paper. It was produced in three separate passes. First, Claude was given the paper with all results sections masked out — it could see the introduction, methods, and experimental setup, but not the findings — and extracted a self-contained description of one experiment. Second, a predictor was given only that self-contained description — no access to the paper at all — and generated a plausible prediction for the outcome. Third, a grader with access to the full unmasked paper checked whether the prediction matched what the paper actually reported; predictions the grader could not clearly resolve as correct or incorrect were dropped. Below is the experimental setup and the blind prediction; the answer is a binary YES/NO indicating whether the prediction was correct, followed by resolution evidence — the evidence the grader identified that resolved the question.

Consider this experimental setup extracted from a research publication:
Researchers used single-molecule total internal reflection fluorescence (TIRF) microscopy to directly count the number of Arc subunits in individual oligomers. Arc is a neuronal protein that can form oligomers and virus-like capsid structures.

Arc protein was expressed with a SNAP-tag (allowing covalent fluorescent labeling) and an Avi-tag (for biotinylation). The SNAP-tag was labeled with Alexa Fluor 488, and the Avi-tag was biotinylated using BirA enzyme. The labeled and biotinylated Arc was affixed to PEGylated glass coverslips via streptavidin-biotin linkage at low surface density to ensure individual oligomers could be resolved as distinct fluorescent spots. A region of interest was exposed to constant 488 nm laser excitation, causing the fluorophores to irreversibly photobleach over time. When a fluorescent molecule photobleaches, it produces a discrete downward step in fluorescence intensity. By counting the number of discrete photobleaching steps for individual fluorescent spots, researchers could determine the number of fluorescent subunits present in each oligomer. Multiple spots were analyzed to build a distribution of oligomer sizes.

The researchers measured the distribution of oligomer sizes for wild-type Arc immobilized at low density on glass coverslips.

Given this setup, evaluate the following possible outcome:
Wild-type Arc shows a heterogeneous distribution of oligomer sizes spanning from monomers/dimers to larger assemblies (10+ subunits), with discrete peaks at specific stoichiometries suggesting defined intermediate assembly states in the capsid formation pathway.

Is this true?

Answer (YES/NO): NO